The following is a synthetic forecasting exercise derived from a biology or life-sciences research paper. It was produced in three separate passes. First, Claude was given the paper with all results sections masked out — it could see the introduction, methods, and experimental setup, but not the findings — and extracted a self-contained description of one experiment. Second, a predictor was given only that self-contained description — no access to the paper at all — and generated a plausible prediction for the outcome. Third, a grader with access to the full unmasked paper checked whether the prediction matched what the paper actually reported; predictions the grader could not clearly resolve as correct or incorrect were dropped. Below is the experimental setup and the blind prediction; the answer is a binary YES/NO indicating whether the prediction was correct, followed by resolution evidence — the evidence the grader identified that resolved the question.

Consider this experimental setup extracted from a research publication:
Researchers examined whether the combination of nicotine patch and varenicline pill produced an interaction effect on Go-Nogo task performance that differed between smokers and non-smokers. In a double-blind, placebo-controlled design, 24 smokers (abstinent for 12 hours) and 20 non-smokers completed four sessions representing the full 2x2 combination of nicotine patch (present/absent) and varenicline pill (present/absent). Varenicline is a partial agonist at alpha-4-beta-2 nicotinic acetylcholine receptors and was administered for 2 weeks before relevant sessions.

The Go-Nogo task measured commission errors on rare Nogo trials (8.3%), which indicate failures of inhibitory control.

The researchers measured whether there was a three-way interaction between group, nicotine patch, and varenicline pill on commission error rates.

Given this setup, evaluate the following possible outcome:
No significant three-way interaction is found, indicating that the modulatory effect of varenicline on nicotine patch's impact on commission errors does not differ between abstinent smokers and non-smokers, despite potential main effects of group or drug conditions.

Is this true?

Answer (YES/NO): YES